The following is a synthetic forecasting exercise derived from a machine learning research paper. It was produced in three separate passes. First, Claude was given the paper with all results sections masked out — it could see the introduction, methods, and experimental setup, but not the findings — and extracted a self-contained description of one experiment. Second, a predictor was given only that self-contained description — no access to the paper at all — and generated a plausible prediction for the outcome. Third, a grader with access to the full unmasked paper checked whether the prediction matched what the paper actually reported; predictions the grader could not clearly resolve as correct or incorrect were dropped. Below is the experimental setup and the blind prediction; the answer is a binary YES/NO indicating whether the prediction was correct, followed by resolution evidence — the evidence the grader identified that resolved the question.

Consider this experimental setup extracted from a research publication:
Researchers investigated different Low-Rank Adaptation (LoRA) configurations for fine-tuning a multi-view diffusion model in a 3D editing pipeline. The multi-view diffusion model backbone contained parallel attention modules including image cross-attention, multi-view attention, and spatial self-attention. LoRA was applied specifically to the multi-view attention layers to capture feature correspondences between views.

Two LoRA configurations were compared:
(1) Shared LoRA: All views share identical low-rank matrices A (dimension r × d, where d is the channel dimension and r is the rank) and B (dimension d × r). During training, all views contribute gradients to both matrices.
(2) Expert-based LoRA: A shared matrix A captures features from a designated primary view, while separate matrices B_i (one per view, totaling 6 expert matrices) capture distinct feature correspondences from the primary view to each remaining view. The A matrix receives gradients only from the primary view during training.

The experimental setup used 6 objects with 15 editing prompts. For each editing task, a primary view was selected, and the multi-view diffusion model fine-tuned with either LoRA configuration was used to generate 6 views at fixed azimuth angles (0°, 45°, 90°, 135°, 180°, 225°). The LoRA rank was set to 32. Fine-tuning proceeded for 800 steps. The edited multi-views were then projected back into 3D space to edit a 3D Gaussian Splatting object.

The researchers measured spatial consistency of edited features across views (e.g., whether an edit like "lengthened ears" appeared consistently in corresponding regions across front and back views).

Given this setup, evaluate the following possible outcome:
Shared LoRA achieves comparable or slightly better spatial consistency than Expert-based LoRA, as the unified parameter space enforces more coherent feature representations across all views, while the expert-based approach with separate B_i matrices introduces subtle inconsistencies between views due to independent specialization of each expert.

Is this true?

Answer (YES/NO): NO